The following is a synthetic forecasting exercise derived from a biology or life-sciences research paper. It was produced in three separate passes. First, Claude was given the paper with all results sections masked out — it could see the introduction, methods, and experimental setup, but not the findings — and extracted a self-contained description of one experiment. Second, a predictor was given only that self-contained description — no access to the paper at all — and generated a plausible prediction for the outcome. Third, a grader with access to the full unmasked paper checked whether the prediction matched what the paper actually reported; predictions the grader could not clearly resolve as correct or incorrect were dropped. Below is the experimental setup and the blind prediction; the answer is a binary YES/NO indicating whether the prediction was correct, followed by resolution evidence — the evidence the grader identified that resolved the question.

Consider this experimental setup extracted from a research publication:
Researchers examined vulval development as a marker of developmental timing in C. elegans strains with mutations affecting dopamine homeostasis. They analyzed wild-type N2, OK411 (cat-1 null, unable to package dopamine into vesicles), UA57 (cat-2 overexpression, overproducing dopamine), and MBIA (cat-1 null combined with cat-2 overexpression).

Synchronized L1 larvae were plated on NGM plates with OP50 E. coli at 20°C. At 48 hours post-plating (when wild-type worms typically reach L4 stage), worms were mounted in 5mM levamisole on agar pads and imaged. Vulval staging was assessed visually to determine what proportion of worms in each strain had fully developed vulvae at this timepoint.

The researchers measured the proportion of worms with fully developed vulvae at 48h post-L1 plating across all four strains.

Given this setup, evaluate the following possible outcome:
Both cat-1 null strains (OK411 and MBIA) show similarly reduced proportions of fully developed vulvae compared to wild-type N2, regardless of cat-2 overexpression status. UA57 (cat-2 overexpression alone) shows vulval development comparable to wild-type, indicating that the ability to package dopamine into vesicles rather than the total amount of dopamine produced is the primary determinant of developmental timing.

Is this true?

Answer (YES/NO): NO